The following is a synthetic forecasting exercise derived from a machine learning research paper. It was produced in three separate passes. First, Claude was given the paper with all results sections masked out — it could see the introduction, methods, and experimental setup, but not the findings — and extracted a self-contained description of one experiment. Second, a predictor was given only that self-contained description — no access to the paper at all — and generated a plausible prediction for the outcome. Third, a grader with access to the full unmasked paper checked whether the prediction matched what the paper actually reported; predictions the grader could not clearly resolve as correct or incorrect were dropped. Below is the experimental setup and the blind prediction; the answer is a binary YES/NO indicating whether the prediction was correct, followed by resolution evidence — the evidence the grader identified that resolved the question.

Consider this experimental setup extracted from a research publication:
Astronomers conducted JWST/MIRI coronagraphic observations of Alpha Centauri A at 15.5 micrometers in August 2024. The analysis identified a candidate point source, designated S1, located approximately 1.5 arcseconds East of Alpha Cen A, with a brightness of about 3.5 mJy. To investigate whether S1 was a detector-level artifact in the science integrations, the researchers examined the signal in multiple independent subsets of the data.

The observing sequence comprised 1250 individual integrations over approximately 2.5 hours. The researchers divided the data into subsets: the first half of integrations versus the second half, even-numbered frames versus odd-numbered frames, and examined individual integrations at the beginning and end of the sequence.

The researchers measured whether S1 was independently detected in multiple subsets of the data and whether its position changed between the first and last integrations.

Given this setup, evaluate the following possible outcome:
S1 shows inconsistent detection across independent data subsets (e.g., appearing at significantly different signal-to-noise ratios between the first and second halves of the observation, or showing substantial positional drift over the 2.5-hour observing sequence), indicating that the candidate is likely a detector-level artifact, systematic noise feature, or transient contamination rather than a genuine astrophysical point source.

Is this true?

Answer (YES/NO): NO